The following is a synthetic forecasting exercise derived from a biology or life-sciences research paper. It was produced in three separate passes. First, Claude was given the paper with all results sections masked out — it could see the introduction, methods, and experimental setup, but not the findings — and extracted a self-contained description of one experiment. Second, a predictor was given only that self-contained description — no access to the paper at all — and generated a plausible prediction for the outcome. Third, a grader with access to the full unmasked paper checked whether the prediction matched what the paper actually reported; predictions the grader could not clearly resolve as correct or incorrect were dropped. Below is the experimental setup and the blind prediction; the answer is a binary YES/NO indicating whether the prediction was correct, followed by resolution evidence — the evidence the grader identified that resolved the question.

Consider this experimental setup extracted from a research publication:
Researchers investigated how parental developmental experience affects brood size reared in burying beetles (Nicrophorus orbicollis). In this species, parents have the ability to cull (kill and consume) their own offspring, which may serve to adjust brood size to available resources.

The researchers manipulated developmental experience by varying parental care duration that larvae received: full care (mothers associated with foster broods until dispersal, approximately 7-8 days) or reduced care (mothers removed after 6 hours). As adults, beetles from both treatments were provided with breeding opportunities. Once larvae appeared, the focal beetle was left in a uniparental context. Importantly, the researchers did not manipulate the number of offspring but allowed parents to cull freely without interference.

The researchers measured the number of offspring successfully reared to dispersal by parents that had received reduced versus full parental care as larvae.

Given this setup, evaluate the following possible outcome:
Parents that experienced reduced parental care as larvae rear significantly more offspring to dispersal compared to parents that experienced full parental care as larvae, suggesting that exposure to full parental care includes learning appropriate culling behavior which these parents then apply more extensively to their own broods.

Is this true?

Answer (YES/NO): NO